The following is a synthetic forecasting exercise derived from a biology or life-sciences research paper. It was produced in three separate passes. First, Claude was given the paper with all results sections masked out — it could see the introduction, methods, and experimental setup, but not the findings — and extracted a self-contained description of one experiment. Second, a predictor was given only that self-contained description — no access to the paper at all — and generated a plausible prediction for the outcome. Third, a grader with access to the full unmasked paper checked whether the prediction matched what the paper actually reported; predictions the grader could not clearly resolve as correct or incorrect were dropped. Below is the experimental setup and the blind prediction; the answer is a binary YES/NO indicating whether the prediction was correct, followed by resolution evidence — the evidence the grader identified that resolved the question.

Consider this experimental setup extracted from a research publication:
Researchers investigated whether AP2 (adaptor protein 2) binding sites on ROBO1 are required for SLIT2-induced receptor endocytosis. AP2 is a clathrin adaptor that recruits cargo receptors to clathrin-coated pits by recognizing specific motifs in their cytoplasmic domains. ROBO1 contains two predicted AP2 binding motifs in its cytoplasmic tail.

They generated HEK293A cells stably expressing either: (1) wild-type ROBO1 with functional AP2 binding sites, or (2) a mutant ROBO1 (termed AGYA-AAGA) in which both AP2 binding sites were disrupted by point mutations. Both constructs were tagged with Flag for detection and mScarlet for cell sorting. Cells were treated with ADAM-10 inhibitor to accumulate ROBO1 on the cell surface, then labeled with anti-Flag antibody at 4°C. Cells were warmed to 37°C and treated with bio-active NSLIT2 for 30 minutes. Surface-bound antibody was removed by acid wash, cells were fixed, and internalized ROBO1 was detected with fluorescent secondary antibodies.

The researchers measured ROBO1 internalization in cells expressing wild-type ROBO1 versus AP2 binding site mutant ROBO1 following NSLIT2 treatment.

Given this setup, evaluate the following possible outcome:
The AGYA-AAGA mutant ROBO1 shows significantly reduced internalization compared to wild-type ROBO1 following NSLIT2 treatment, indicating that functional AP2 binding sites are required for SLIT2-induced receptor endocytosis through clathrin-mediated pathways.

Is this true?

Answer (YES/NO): NO